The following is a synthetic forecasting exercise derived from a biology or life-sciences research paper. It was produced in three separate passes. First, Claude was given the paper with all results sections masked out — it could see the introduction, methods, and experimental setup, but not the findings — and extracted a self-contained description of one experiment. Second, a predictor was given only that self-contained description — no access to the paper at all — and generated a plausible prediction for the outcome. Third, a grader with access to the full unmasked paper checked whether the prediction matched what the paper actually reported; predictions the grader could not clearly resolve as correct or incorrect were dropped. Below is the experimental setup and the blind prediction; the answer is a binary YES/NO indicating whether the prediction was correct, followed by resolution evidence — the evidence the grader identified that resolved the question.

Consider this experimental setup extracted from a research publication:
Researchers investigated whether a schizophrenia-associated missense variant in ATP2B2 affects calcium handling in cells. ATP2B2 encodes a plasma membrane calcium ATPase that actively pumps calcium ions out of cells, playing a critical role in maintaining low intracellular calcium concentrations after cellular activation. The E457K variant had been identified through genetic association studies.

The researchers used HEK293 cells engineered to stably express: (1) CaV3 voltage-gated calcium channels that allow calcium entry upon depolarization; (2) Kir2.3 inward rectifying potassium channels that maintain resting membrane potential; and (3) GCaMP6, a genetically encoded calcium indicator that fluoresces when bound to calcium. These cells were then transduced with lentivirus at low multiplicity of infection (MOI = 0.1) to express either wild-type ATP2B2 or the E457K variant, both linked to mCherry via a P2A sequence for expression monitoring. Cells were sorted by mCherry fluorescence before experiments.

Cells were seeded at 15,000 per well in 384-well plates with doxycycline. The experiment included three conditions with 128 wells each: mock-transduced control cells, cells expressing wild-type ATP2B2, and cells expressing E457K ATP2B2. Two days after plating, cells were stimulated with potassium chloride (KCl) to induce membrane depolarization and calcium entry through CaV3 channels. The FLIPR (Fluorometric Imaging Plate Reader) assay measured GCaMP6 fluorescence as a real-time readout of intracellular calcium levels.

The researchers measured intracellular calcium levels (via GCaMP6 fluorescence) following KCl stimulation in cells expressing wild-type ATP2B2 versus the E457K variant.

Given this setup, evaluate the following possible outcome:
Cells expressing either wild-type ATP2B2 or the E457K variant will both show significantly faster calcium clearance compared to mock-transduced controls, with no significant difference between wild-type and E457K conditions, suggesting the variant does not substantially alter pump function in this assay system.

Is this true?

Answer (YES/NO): NO